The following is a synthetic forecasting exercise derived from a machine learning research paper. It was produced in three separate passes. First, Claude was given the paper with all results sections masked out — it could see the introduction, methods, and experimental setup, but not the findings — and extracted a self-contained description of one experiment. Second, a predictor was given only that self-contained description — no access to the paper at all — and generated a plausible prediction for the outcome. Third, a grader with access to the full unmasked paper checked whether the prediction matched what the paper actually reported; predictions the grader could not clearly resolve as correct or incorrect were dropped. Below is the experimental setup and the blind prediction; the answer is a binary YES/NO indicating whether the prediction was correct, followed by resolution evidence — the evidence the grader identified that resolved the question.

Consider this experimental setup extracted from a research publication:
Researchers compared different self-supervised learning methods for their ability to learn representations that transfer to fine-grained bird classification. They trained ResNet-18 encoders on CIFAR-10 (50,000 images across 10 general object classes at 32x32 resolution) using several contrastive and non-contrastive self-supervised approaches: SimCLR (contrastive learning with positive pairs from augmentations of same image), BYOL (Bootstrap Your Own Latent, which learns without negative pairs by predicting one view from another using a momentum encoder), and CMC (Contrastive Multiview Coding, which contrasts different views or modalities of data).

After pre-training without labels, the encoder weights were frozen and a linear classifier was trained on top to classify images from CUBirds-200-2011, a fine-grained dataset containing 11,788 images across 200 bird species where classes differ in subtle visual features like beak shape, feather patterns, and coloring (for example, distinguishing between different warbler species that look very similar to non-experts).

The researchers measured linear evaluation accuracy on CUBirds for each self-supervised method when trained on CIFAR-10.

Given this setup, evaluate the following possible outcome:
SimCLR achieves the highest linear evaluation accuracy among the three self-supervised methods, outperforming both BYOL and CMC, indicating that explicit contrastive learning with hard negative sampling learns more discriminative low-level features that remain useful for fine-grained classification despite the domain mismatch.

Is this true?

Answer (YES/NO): YES